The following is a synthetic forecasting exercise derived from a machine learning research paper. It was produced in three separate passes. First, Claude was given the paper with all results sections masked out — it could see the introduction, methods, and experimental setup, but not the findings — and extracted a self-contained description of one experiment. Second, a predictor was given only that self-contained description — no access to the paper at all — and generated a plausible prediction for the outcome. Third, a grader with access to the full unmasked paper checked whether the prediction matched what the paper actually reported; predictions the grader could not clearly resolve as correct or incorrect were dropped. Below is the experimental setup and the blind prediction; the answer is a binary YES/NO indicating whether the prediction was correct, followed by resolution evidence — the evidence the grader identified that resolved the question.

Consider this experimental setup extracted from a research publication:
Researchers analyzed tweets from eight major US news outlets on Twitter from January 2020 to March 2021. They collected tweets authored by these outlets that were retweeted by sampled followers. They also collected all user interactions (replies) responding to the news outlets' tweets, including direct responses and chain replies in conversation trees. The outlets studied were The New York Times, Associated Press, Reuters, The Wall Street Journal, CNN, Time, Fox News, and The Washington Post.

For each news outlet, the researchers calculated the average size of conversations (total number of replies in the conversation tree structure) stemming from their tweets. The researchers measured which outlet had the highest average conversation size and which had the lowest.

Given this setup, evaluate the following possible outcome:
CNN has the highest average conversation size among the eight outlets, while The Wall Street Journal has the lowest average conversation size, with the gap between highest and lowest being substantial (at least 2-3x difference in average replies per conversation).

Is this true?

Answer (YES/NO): NO